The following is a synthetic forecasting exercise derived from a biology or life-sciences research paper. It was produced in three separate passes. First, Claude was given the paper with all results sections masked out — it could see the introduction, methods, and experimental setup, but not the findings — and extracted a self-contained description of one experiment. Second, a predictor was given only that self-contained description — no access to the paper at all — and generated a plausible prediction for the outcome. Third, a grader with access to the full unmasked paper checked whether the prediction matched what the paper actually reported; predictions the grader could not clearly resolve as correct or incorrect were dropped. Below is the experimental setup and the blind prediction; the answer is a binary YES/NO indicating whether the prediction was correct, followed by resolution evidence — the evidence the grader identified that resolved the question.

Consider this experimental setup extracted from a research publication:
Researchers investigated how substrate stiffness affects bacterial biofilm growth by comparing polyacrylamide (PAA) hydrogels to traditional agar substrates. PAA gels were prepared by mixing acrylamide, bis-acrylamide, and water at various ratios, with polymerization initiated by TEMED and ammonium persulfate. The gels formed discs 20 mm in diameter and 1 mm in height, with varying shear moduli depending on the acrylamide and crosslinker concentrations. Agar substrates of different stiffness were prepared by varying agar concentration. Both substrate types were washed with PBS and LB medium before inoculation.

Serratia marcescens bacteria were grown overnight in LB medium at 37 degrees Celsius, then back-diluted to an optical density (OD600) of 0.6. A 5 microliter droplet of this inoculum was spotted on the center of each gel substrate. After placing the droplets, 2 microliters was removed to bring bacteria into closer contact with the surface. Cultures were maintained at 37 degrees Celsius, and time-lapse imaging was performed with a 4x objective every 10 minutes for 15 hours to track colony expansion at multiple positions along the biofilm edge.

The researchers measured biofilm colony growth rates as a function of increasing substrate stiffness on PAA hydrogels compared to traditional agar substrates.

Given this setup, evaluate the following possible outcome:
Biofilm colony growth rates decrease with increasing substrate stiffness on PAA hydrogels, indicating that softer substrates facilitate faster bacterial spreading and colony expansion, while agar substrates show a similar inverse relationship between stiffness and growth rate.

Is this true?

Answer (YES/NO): NO